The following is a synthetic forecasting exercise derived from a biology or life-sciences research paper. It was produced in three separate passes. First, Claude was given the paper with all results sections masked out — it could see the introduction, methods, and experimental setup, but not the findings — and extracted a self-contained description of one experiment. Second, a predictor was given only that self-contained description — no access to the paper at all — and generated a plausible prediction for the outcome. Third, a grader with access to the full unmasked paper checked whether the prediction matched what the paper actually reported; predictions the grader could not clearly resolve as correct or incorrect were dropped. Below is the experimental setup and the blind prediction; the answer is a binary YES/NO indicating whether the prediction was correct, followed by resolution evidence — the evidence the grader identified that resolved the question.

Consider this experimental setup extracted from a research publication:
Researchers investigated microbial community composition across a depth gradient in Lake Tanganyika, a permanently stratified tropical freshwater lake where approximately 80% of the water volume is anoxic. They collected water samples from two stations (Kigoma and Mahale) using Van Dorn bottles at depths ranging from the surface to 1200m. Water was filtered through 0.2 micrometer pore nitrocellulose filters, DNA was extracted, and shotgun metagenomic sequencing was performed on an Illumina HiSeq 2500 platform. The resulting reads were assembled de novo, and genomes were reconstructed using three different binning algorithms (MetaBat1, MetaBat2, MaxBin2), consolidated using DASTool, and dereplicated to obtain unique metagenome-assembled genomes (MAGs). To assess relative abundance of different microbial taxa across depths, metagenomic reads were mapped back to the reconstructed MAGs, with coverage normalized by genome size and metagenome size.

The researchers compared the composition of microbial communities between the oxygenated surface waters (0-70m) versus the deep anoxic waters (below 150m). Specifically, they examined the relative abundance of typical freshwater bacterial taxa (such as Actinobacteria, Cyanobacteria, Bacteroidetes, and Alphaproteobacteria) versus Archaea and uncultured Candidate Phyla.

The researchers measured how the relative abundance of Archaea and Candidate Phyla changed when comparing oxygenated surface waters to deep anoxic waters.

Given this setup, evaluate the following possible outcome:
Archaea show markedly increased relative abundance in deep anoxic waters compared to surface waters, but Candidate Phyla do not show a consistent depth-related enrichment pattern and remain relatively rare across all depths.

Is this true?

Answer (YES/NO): NO